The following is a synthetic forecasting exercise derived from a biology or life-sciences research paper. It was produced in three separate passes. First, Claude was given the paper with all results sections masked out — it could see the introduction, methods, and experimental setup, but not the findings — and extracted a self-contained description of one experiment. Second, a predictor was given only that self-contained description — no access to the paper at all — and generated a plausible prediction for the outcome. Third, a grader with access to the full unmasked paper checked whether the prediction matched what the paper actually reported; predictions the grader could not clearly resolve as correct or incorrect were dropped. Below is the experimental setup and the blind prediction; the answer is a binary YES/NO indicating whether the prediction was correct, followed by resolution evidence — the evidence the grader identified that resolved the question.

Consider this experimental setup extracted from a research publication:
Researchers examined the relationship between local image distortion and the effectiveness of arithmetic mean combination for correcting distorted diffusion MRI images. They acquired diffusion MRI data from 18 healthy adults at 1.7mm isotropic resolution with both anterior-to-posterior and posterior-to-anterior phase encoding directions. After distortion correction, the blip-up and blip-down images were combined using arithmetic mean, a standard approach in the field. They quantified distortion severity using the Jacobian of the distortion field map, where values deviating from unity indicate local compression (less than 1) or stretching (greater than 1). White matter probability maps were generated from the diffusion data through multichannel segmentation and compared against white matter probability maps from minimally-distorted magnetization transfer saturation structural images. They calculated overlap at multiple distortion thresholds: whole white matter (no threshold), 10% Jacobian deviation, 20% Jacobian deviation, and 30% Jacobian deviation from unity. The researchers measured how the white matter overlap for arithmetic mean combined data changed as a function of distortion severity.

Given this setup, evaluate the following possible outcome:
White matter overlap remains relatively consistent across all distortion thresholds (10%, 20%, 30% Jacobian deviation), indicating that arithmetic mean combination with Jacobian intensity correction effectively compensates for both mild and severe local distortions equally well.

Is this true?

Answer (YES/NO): NO